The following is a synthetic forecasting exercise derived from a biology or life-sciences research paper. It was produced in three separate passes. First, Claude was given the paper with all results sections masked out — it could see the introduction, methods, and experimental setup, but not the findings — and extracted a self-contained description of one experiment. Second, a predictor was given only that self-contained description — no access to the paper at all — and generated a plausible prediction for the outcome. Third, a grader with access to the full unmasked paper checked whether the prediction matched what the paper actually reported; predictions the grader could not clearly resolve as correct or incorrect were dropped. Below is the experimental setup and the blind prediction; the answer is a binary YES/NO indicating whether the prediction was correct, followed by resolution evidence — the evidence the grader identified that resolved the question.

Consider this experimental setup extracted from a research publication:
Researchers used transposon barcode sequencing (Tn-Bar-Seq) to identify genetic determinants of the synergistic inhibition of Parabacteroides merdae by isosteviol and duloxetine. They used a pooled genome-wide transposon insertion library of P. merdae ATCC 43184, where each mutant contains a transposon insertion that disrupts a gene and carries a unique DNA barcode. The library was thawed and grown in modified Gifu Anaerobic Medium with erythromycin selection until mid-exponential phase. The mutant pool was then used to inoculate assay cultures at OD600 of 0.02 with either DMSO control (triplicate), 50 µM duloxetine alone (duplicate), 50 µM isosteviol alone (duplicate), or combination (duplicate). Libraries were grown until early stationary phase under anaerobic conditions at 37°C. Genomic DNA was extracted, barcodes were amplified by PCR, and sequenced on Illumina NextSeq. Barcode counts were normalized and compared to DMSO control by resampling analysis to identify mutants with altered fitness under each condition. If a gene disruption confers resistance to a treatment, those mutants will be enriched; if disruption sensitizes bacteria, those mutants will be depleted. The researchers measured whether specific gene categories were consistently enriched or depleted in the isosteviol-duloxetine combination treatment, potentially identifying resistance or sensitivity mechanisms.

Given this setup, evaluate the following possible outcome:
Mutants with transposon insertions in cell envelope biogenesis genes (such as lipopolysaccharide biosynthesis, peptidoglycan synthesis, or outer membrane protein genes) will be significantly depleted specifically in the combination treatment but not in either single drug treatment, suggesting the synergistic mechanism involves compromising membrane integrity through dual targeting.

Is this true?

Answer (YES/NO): NO